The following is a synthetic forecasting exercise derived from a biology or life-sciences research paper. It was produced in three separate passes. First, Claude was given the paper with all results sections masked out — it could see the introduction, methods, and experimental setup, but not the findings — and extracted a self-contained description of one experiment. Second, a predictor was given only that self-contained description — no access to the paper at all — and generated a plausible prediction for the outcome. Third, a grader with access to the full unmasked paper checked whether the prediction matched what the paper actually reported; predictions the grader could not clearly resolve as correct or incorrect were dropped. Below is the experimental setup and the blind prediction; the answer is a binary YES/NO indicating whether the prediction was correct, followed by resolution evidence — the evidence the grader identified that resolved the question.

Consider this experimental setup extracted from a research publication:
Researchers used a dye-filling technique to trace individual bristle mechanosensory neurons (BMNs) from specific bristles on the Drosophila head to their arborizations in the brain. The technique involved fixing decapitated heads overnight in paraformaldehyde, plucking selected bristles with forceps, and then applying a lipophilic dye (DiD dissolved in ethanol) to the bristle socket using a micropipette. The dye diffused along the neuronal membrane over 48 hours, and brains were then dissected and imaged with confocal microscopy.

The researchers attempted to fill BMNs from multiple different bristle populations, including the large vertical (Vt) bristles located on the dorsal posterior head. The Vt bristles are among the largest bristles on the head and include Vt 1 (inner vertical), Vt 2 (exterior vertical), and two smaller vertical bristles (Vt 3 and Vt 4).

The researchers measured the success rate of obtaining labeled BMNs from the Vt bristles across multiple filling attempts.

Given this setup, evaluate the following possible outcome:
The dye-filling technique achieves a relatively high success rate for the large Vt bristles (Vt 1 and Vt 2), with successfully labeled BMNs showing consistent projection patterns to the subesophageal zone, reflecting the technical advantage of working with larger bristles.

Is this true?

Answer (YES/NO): NO